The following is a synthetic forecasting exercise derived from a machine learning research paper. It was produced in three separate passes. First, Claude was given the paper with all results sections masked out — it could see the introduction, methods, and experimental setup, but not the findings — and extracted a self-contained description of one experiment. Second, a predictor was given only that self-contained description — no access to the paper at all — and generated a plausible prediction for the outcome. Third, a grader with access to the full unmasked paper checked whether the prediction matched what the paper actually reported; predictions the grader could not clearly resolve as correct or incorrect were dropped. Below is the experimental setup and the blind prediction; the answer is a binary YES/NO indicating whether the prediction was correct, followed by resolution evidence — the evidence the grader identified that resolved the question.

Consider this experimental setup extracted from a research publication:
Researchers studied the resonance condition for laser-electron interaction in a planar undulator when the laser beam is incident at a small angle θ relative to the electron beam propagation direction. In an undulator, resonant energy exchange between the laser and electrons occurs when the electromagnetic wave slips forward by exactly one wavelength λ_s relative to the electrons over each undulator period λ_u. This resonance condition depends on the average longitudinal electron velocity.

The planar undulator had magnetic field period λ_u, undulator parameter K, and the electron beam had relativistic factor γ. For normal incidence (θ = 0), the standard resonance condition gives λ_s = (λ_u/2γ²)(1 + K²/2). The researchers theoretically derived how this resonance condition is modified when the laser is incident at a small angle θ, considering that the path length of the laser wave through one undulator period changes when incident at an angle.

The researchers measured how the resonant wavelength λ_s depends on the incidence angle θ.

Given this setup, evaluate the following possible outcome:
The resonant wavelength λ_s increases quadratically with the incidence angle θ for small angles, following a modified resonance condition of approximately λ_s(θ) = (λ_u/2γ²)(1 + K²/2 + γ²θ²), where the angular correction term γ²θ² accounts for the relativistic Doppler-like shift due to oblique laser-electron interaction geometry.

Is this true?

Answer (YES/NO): YES